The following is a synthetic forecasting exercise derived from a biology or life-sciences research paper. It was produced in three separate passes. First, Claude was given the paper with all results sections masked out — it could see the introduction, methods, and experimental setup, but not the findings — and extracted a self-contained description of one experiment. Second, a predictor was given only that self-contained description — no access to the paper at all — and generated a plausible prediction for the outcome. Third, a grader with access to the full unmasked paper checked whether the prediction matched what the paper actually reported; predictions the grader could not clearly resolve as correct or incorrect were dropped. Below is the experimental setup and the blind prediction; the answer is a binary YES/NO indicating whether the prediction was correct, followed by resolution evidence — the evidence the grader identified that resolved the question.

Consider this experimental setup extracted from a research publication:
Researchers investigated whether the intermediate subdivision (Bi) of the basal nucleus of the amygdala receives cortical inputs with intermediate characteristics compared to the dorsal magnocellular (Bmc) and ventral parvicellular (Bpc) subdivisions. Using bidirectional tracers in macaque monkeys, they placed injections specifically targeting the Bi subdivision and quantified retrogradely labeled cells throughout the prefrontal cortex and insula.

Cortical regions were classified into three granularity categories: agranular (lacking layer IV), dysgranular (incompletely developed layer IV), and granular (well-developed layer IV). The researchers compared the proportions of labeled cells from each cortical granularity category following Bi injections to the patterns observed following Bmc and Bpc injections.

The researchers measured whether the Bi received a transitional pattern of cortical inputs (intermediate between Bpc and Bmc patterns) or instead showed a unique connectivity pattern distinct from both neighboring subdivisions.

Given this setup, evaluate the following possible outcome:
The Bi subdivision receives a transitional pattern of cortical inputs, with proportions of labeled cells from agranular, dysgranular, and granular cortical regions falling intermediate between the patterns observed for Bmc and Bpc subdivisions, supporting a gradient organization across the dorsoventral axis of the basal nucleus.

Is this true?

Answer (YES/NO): YES